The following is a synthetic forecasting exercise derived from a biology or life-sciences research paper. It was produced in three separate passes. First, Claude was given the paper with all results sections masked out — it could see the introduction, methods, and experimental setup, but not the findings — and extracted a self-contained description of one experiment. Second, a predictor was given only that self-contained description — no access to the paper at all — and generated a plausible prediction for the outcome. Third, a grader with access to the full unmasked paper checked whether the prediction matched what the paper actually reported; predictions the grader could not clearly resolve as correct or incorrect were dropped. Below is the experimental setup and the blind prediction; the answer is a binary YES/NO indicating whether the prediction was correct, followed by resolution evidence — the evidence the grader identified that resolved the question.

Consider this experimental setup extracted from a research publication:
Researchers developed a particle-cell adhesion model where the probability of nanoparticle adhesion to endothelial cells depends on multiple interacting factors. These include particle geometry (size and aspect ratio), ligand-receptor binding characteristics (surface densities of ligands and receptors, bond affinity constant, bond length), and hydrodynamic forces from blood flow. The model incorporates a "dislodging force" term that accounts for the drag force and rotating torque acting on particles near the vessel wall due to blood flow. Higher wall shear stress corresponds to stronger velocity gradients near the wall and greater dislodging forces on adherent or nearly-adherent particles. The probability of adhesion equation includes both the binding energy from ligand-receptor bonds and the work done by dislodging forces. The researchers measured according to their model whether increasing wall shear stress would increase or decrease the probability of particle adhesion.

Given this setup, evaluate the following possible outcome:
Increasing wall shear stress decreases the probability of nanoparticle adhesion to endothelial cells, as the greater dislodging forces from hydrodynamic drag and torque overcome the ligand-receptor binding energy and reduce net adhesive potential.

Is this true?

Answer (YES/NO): YES